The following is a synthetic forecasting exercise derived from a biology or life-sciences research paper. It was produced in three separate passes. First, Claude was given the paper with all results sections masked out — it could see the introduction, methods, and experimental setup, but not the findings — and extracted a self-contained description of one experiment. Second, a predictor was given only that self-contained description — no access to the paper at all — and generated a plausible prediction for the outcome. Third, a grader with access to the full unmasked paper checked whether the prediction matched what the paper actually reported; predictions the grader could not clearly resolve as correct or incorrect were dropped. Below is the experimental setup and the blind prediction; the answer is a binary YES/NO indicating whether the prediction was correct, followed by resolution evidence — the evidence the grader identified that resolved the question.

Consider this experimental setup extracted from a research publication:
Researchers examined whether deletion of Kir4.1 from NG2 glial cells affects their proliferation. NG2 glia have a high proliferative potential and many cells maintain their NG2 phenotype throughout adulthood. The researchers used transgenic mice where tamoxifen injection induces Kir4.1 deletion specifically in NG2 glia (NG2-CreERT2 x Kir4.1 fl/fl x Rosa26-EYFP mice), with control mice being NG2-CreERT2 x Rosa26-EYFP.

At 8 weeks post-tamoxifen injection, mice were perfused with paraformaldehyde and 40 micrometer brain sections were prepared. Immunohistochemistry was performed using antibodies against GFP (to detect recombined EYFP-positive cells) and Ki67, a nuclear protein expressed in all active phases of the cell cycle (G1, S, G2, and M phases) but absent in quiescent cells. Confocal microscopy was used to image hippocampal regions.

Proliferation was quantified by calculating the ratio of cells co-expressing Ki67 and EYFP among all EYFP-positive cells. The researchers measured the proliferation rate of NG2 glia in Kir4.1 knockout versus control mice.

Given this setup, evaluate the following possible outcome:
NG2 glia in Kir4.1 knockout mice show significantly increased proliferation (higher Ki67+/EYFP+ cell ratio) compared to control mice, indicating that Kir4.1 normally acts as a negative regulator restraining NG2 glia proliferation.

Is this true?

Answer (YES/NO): NO